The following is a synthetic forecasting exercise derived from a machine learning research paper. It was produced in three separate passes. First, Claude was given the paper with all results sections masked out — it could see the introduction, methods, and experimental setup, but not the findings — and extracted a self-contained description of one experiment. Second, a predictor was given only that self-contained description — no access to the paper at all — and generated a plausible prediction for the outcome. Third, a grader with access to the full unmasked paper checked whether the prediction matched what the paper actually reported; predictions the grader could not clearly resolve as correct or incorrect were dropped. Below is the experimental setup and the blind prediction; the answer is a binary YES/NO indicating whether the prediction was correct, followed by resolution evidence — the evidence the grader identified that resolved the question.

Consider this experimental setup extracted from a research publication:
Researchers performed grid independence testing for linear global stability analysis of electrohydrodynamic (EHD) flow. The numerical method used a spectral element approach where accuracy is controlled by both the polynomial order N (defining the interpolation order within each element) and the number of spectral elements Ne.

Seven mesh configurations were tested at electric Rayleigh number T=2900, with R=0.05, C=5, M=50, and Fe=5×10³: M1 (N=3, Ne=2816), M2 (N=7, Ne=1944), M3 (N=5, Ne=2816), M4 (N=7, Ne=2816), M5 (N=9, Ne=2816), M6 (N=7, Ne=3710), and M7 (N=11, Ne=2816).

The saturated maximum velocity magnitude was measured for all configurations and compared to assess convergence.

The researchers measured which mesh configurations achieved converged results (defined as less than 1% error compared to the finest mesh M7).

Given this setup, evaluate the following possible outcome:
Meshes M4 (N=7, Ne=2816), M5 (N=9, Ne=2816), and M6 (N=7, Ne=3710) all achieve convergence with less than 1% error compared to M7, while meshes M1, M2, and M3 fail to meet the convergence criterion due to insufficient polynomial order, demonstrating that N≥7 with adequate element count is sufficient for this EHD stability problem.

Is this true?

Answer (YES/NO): NO